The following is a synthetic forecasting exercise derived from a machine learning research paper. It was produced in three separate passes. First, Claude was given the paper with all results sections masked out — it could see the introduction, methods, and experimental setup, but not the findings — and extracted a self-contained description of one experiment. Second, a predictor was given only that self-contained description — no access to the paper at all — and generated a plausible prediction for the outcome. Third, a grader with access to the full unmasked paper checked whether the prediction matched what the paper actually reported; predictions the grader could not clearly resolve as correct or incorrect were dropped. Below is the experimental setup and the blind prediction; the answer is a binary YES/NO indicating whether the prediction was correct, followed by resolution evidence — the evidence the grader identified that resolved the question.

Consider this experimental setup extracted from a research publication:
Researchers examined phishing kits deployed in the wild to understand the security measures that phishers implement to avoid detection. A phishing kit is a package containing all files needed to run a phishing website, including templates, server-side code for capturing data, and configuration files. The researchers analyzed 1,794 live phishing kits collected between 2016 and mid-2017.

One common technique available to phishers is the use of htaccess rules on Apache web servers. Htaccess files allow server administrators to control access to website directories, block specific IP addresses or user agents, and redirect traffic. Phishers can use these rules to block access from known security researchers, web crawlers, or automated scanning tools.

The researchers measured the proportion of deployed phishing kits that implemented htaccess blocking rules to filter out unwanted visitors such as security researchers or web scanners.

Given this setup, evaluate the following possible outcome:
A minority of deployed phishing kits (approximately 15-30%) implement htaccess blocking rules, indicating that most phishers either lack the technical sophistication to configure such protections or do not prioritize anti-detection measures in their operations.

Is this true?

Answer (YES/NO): NO